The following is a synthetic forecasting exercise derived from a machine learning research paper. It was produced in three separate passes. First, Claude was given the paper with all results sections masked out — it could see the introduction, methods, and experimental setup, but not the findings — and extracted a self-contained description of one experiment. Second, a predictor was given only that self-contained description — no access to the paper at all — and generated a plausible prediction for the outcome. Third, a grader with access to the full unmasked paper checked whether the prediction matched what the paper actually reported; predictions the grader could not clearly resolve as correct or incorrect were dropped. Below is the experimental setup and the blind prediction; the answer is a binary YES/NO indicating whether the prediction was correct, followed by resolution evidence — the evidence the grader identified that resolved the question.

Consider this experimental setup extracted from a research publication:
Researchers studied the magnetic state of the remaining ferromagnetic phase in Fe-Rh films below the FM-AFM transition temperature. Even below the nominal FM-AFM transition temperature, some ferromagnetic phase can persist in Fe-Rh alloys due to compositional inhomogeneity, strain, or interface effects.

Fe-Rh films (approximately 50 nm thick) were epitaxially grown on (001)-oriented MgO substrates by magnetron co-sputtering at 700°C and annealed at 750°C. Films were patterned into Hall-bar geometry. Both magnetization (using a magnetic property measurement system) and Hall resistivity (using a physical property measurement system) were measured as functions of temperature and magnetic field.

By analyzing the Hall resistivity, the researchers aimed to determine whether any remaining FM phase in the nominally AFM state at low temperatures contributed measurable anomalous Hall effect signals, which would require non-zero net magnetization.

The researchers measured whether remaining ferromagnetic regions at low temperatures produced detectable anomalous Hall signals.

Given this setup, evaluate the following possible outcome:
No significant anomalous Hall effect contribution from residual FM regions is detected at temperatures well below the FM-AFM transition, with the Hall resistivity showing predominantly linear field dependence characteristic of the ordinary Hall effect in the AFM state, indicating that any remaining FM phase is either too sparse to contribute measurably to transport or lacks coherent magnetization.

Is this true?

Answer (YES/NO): YES